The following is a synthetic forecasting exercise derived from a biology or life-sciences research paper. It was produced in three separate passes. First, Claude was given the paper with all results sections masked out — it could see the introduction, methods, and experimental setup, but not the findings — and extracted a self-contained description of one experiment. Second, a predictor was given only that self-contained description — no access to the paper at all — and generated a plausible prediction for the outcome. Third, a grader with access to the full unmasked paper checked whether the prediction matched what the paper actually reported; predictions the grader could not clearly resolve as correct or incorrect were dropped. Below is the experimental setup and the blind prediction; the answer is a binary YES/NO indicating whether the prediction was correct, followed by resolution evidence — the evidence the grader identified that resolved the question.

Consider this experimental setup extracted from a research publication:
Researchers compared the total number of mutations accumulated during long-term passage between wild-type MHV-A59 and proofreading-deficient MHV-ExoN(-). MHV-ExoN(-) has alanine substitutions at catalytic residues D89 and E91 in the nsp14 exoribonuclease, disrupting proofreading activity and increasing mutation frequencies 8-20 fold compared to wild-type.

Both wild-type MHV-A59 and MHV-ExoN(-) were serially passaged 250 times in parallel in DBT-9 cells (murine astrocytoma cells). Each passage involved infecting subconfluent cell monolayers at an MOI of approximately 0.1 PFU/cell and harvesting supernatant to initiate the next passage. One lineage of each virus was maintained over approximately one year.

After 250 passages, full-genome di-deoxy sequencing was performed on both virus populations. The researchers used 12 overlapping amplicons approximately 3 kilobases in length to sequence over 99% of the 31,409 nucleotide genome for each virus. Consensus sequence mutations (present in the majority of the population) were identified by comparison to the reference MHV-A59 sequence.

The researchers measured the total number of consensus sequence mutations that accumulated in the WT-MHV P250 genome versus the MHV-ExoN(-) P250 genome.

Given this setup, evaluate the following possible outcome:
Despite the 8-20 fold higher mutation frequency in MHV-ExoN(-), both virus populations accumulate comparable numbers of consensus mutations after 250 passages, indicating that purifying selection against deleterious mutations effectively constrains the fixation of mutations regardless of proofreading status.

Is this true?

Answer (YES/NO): NO